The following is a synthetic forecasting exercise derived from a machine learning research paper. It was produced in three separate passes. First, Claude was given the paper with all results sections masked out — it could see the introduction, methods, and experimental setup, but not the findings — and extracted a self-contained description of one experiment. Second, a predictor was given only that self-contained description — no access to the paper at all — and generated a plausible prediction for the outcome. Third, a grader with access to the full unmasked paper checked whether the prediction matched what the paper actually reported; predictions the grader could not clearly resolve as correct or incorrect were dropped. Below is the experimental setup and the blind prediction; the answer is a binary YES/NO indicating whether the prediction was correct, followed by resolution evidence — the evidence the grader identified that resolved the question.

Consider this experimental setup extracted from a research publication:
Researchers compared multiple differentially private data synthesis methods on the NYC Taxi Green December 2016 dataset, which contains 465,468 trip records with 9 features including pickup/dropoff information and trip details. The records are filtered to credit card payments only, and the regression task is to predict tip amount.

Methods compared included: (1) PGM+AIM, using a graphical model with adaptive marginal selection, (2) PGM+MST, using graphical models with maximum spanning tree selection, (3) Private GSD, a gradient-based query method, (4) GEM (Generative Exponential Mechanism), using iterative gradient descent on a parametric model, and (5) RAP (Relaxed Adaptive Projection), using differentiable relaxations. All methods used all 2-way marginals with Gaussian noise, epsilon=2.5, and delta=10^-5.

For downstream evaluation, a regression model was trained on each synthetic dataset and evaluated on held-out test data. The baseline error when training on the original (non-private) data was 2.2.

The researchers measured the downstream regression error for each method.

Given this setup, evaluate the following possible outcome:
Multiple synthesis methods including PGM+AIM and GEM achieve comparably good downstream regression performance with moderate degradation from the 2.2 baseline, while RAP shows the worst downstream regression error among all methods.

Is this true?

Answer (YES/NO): NO